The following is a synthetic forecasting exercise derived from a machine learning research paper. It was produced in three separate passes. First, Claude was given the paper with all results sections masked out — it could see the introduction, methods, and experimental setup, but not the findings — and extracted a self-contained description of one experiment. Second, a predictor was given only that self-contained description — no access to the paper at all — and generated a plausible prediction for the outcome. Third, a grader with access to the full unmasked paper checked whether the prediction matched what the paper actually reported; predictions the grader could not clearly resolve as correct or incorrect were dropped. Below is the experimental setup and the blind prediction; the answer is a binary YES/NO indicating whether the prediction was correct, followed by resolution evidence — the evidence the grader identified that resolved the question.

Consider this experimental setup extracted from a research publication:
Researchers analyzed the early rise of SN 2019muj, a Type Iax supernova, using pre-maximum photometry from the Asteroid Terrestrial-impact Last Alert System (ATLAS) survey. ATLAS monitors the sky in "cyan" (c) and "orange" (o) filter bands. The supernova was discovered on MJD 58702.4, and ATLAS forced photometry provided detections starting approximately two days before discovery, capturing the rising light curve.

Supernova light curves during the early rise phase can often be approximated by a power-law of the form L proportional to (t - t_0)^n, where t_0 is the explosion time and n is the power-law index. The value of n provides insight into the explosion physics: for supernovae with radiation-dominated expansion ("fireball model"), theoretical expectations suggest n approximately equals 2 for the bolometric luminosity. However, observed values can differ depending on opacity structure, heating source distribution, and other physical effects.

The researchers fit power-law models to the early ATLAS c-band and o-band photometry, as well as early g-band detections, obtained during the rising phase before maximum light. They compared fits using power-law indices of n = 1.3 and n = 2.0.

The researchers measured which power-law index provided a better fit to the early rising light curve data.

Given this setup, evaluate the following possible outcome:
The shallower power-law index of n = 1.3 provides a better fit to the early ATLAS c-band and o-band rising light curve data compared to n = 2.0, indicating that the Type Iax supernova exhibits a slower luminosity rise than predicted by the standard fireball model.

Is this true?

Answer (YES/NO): YES